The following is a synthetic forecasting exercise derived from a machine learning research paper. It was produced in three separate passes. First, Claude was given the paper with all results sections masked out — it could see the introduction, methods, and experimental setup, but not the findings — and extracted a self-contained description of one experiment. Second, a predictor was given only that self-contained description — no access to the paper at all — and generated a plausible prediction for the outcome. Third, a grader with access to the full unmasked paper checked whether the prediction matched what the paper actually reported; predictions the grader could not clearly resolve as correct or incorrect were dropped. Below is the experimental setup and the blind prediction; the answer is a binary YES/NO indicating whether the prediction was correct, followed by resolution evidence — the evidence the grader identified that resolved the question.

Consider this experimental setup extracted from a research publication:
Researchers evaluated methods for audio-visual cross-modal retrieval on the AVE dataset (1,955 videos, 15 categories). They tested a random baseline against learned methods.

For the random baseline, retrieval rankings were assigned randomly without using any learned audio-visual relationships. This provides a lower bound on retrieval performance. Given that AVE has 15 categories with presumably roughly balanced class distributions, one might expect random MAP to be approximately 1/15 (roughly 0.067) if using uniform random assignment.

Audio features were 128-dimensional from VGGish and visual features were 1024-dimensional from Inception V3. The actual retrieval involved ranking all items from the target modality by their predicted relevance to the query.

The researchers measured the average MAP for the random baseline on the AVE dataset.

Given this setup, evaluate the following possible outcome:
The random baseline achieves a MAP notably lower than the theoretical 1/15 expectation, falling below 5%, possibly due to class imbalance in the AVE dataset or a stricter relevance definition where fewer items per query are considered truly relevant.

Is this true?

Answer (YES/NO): NO